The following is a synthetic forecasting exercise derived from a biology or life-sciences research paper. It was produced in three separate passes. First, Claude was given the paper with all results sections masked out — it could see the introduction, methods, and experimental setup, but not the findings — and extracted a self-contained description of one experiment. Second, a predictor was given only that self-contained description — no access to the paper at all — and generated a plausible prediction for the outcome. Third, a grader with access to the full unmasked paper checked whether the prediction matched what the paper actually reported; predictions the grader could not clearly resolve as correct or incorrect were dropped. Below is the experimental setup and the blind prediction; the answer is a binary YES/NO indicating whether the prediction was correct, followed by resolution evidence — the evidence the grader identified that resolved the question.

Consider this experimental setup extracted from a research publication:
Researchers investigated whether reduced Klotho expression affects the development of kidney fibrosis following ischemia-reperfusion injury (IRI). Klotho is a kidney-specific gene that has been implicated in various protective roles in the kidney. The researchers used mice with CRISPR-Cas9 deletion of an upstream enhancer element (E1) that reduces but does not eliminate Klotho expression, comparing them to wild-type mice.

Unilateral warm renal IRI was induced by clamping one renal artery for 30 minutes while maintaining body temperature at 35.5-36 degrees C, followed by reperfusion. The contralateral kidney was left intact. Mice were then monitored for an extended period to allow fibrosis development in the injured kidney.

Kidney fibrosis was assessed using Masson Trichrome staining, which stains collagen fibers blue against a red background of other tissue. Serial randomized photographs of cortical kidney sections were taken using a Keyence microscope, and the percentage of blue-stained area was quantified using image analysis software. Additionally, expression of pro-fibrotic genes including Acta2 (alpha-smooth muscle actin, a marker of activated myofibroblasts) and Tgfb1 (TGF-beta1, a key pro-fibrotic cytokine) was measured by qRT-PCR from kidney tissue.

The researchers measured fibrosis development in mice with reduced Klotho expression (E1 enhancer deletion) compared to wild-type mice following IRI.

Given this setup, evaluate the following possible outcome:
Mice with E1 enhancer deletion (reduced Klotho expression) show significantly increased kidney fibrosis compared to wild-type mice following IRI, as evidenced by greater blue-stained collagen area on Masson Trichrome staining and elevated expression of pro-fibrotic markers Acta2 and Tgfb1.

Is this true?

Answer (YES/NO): NO